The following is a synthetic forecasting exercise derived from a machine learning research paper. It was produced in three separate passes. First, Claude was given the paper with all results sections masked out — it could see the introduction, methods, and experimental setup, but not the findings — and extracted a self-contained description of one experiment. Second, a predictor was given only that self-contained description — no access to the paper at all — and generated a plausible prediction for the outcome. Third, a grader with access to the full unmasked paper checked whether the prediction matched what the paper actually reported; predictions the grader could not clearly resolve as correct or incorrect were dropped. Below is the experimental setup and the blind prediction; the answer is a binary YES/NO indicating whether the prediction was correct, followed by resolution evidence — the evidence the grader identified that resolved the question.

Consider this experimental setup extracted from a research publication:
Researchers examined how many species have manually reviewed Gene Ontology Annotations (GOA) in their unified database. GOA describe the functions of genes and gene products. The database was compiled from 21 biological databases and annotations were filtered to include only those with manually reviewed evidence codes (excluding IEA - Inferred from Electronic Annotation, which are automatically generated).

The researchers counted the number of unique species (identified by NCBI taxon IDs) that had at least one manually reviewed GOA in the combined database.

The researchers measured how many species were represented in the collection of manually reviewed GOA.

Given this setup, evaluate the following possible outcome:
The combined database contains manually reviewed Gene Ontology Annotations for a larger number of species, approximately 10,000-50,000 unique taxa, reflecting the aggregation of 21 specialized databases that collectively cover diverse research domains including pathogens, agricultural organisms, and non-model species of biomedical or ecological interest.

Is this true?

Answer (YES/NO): NO